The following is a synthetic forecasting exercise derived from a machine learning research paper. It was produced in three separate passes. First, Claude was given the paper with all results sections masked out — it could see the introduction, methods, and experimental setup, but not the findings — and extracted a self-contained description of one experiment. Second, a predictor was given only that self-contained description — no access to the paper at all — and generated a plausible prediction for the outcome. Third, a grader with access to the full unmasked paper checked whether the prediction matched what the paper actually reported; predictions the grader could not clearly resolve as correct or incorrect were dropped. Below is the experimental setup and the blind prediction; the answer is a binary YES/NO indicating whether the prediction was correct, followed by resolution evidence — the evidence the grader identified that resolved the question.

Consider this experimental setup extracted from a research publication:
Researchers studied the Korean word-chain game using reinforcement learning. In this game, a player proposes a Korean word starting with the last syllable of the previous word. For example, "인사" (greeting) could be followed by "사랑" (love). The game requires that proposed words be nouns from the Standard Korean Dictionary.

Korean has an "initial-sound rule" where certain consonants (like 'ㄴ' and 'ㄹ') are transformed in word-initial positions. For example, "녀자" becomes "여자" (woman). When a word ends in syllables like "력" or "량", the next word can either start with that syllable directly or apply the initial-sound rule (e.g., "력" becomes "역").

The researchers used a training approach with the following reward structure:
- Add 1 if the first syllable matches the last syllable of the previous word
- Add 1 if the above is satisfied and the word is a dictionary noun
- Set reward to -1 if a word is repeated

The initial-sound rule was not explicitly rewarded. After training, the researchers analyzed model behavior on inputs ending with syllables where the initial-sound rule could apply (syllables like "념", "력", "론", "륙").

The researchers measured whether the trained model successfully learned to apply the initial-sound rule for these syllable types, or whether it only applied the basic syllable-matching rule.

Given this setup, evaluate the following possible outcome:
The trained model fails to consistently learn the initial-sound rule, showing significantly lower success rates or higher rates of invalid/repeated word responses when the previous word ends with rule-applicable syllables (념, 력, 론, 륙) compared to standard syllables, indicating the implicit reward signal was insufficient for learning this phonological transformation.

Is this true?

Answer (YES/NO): YES